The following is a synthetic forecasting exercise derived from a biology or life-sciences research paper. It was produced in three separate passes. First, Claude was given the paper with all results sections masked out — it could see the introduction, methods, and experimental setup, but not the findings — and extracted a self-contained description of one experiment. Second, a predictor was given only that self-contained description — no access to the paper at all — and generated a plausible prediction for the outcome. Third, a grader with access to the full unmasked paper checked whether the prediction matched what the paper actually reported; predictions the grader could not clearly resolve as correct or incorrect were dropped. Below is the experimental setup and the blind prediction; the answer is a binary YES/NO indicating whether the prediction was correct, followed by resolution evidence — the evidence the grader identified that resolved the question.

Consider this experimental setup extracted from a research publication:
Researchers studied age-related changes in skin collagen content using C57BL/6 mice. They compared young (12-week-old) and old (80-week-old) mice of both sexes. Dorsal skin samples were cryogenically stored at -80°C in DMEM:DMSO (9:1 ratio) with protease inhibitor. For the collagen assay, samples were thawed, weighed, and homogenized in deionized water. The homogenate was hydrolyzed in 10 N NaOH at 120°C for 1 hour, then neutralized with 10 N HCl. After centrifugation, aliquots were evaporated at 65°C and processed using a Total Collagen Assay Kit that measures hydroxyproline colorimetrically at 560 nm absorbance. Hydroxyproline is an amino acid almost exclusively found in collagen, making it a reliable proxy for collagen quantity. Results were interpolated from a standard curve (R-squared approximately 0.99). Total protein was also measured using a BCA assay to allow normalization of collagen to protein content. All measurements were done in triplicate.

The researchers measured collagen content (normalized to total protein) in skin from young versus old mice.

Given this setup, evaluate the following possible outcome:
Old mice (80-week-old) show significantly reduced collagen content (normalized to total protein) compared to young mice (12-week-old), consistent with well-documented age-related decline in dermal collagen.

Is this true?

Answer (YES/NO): YES